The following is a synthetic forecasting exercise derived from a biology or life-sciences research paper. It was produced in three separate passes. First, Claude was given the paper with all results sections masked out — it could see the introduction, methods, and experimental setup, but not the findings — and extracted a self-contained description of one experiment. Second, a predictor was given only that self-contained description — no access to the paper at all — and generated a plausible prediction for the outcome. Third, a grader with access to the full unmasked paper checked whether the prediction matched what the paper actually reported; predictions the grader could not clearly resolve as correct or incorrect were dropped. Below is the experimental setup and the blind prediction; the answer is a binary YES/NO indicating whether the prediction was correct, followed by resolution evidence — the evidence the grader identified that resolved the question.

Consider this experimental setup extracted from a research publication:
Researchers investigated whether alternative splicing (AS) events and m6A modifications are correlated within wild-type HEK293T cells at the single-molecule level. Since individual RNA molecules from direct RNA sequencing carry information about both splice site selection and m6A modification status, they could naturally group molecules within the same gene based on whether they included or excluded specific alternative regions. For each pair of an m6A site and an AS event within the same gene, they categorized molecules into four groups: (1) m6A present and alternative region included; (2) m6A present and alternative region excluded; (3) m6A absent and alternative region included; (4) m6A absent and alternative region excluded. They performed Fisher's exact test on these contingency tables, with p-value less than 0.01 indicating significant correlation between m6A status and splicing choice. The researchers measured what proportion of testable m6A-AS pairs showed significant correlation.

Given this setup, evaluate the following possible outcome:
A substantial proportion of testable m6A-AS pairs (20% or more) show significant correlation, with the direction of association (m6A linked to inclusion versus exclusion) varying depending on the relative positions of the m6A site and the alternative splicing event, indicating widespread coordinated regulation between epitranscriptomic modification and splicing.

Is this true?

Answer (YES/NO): NO